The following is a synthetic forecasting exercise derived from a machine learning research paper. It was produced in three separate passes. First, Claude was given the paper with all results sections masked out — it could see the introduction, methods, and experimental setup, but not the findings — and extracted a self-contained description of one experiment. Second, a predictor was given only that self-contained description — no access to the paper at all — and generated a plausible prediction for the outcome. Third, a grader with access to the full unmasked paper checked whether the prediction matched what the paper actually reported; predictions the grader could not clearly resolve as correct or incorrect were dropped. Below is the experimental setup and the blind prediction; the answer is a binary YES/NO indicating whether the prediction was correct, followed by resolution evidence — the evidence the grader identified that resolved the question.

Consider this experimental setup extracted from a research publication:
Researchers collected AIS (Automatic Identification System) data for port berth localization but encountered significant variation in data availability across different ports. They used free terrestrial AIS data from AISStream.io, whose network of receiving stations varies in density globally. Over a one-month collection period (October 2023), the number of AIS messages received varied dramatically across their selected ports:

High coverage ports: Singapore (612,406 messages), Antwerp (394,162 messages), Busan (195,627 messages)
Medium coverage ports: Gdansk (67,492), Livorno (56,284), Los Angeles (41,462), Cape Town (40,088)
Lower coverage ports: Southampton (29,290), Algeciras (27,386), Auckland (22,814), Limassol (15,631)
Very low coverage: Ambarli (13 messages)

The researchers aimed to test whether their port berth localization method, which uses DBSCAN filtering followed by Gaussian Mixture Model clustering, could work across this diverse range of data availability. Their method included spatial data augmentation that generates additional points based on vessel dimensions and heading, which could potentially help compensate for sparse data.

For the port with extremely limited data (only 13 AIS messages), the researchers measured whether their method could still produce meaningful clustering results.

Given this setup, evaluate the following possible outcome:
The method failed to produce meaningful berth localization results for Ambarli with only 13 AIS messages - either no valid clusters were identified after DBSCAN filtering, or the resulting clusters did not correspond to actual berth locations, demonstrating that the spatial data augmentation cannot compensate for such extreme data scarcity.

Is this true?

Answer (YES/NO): NO